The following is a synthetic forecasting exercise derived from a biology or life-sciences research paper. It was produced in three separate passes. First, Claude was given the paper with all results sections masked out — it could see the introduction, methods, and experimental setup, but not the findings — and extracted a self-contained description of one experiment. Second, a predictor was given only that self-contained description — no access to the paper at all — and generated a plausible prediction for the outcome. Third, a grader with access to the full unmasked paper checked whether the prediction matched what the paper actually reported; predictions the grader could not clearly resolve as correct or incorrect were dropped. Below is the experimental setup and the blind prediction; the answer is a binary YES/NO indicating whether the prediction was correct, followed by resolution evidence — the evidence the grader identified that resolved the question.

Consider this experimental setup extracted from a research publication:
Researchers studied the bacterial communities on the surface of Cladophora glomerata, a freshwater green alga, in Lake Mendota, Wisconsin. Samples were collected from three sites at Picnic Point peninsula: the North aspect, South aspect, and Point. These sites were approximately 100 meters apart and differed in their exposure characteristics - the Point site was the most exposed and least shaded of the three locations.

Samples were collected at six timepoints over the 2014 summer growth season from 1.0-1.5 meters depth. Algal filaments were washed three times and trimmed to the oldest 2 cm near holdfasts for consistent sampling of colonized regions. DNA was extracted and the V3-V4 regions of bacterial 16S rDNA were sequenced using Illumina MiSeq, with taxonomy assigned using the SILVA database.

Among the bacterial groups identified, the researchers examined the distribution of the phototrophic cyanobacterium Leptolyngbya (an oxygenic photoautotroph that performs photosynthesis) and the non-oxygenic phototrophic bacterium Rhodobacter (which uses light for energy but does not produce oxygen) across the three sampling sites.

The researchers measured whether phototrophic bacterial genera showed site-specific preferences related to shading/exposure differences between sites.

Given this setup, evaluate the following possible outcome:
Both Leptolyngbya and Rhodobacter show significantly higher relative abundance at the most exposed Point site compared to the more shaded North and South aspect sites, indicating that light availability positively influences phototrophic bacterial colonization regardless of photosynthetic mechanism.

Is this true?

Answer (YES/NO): NO